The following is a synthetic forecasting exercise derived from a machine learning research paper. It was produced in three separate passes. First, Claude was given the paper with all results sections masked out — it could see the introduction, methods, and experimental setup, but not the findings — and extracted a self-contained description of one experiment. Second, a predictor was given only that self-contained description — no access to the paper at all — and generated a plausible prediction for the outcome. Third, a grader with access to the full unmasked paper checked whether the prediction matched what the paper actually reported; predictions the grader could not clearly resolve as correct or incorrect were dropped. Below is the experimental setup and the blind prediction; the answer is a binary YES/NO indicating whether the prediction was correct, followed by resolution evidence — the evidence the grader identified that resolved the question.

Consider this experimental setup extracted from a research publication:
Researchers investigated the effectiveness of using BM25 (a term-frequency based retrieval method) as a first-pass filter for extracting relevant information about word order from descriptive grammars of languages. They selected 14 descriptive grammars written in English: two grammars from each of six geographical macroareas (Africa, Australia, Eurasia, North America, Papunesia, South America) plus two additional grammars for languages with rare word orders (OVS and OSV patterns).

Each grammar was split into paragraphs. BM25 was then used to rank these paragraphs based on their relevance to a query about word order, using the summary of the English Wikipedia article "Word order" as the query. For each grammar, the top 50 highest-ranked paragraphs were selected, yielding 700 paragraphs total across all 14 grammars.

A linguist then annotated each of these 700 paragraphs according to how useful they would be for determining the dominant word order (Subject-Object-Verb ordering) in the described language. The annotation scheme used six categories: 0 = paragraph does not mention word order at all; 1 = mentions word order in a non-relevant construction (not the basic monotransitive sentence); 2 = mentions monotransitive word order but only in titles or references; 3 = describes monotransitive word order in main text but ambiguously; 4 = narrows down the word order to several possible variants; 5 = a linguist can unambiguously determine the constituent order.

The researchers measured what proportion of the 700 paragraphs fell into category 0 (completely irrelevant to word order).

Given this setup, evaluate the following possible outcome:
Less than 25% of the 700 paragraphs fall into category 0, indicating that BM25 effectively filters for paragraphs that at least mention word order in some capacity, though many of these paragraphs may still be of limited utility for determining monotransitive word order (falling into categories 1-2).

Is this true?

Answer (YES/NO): NO